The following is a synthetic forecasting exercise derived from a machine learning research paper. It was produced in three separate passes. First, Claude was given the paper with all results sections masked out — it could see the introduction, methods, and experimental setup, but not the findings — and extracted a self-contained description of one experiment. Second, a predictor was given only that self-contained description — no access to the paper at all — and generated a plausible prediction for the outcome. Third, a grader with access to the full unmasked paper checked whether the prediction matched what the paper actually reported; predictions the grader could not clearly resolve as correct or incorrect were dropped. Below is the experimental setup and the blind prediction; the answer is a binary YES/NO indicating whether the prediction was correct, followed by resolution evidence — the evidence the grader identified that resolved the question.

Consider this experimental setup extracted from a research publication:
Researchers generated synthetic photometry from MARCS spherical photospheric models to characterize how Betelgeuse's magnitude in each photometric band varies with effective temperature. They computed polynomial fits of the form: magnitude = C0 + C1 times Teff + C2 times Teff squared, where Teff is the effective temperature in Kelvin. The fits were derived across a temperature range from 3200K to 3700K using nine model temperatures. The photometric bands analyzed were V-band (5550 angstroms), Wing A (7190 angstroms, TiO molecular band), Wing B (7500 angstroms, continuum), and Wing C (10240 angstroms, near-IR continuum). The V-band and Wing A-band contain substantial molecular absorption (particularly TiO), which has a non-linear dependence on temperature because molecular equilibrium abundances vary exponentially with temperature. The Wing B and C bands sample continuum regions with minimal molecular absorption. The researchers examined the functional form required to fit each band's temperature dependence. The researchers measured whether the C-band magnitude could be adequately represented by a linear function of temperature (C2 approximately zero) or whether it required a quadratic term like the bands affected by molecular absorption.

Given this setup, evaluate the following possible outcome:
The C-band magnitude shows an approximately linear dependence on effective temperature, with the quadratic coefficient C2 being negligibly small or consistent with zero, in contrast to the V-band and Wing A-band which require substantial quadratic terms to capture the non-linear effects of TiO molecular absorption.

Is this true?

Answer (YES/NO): YES